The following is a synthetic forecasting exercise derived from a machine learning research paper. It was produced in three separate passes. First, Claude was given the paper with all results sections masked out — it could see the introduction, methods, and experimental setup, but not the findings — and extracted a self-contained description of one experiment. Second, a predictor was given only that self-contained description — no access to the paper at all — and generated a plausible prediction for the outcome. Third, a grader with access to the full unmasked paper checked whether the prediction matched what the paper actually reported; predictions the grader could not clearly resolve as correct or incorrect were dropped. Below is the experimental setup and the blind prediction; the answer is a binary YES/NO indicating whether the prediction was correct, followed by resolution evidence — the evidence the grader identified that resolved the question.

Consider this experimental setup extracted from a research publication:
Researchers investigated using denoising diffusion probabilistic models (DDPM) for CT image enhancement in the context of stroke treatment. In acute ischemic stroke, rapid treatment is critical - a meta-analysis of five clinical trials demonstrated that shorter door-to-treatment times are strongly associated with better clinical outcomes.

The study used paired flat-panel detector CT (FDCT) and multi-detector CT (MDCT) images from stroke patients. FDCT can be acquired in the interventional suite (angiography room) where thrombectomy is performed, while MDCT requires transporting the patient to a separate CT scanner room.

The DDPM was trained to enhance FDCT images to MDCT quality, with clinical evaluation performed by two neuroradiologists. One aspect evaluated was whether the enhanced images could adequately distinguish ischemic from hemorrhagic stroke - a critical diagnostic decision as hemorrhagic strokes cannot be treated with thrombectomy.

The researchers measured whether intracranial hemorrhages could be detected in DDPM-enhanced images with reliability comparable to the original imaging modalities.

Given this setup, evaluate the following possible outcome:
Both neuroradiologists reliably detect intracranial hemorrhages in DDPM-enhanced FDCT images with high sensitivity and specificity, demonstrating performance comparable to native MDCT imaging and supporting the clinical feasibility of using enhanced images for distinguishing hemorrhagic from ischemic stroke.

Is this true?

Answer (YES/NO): NO